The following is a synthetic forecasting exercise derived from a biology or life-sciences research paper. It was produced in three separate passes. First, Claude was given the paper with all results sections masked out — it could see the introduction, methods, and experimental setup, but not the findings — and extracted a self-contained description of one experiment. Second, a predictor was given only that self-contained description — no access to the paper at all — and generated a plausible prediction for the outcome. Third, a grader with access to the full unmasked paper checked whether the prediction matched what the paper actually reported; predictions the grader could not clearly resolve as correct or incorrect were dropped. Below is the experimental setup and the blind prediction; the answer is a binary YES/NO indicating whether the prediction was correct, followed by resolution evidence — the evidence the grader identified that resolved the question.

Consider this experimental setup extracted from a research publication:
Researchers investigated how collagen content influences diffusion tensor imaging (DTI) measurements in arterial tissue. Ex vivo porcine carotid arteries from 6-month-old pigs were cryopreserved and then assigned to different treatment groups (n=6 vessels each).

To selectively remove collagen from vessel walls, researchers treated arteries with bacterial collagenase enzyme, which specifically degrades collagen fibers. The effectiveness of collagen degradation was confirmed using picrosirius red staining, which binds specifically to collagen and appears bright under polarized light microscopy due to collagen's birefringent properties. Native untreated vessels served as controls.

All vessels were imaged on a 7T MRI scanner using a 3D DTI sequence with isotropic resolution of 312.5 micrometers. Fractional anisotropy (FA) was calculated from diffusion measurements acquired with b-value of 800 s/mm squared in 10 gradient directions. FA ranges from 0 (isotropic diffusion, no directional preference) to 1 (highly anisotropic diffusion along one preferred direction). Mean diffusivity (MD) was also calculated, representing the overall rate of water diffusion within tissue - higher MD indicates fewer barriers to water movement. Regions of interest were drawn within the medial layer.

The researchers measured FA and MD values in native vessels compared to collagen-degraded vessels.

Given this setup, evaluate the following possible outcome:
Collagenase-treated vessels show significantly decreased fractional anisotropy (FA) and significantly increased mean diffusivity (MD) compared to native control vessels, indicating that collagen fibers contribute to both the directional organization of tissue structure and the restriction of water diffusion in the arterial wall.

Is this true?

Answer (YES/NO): NO